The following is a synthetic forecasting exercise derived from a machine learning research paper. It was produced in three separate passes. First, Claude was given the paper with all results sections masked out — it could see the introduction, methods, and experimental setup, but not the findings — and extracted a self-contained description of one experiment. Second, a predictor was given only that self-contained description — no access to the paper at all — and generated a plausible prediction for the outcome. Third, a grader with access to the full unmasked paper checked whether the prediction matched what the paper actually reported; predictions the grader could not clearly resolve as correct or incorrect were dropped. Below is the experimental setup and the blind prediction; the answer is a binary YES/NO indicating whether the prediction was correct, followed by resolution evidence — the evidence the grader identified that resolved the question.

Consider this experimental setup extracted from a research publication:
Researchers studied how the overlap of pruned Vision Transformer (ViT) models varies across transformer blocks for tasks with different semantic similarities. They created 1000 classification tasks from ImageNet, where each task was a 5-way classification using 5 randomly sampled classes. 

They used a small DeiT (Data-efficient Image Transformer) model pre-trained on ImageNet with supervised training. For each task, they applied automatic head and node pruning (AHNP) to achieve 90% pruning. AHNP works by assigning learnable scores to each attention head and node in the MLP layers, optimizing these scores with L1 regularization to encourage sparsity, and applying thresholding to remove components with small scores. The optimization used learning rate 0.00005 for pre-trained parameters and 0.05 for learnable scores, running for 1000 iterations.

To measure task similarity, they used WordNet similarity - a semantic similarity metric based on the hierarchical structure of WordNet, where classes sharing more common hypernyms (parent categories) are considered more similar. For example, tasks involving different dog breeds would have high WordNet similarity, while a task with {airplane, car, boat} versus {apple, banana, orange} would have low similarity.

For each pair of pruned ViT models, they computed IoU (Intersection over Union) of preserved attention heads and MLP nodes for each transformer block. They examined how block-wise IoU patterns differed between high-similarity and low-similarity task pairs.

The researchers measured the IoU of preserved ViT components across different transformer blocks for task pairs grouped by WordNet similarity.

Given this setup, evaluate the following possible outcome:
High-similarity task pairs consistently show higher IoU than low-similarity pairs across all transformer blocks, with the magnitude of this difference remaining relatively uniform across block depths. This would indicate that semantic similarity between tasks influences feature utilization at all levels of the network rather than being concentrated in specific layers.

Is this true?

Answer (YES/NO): NO